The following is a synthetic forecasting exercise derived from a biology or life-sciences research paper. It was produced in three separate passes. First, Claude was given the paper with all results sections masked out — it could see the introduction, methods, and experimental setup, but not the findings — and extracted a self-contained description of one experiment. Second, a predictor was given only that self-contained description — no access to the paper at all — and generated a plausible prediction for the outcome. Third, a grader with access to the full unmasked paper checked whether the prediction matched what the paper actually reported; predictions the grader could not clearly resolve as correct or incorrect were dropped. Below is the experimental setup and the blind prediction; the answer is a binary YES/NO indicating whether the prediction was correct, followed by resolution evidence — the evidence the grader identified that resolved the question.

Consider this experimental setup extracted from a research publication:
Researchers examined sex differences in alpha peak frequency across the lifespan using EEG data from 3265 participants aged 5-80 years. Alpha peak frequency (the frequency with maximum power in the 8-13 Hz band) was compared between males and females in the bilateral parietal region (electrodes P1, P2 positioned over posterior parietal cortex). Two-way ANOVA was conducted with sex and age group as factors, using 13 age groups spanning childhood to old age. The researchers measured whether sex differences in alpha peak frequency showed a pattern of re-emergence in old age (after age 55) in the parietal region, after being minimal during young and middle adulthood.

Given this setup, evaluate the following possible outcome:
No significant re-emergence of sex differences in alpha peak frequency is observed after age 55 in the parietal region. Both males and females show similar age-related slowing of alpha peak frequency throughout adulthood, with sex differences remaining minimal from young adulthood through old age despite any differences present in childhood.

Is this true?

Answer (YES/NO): YES